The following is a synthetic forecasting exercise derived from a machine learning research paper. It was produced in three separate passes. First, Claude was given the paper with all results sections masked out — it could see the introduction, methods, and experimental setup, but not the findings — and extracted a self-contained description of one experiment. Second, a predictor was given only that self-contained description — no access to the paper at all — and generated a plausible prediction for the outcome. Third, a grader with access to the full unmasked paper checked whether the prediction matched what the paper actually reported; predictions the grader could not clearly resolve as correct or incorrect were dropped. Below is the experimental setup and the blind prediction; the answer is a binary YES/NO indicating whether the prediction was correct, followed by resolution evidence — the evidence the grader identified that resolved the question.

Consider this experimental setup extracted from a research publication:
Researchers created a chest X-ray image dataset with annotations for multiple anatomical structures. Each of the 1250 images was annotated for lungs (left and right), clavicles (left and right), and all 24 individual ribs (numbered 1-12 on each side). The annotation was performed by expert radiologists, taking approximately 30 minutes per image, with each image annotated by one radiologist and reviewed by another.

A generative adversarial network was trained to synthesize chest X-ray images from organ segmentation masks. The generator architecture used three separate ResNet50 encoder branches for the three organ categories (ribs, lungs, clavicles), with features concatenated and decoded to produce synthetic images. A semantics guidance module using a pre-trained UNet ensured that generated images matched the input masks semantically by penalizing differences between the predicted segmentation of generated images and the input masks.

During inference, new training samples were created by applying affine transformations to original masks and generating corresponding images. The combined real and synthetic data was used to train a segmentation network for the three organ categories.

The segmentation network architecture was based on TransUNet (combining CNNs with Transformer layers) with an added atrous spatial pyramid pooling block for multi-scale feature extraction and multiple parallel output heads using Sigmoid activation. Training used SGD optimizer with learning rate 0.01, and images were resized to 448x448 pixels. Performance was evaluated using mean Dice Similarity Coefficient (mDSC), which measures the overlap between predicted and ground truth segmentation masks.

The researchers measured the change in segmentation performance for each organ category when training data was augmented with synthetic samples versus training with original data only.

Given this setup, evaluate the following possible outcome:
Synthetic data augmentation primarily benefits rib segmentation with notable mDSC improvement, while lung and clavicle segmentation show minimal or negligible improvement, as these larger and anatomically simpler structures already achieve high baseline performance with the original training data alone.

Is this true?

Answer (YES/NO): YES